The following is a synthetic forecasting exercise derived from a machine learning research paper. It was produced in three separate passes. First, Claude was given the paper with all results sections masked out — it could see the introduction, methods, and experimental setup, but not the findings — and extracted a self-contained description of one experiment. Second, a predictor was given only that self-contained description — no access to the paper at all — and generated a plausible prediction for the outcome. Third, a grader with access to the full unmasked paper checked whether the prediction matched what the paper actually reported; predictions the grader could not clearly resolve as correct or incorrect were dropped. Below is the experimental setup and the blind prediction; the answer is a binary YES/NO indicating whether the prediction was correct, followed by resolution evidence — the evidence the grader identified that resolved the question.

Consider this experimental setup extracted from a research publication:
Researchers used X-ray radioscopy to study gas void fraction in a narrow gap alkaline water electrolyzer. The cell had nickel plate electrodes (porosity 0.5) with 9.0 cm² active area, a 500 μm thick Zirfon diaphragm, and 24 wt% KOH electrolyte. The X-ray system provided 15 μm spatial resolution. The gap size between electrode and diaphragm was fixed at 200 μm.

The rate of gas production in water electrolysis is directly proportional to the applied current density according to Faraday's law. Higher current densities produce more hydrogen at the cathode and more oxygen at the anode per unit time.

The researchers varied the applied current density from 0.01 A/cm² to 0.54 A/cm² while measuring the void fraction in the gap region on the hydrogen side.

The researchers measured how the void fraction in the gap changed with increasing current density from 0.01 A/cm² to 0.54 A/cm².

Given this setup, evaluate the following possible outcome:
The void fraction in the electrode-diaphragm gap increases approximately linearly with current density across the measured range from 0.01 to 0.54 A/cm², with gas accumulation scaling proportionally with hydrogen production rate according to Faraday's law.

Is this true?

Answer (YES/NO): NO